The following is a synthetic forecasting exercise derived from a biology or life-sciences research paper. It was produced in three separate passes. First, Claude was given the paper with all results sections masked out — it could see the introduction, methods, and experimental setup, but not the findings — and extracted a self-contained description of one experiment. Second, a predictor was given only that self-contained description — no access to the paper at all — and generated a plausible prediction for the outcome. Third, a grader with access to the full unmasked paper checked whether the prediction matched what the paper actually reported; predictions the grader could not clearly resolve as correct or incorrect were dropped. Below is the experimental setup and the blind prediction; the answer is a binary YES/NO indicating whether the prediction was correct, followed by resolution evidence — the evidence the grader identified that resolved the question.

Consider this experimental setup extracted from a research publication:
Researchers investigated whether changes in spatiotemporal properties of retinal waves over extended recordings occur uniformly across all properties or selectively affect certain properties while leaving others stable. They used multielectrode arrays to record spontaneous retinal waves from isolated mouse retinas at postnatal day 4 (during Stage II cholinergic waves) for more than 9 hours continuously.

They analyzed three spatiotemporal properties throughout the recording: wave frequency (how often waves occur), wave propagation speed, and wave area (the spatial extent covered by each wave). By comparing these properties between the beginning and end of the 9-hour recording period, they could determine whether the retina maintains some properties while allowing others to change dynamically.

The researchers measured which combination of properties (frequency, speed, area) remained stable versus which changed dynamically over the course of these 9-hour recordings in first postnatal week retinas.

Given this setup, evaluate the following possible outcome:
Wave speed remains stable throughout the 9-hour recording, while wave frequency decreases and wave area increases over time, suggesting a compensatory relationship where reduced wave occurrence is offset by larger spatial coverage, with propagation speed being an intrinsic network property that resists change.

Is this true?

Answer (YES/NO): NO